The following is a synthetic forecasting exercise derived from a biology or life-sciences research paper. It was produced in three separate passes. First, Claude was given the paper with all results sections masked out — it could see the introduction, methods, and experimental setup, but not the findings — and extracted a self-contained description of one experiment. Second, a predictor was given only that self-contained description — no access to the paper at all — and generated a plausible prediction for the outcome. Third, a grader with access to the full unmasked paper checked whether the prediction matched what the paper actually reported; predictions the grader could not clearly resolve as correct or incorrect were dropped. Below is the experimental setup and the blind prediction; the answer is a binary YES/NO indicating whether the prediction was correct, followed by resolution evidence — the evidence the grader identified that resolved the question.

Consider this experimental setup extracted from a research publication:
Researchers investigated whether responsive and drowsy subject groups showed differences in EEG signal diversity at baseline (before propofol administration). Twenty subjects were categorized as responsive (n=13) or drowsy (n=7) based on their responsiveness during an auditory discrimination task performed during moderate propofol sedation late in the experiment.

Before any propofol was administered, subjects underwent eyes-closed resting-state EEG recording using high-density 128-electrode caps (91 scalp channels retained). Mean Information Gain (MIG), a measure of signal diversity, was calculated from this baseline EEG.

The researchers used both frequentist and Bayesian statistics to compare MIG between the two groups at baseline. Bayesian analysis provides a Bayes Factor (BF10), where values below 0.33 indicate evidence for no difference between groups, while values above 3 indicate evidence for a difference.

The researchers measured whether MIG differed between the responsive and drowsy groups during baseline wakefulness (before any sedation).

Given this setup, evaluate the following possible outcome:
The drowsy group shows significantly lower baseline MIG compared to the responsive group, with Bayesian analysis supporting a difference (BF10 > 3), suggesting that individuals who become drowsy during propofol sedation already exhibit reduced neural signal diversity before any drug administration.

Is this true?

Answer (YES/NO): NO